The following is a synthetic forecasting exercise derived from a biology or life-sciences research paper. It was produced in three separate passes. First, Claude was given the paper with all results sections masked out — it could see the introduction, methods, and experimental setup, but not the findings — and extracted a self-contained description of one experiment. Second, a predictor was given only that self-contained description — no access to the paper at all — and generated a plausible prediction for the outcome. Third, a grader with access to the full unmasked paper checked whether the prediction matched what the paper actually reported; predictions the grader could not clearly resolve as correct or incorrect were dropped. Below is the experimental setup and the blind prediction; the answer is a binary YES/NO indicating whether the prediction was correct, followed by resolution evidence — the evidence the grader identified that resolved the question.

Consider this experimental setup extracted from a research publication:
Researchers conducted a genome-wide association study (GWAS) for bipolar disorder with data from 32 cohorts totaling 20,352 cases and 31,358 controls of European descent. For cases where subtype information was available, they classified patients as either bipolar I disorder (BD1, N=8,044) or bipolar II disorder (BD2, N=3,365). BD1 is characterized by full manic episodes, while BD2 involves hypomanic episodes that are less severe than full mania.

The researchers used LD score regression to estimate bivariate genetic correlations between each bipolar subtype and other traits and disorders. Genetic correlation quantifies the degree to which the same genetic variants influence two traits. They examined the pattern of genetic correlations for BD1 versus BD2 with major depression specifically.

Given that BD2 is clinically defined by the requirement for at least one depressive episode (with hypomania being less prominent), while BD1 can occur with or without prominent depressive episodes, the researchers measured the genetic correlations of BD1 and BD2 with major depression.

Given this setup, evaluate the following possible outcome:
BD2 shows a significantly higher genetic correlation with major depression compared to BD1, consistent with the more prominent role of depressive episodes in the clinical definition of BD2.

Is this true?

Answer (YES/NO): YES